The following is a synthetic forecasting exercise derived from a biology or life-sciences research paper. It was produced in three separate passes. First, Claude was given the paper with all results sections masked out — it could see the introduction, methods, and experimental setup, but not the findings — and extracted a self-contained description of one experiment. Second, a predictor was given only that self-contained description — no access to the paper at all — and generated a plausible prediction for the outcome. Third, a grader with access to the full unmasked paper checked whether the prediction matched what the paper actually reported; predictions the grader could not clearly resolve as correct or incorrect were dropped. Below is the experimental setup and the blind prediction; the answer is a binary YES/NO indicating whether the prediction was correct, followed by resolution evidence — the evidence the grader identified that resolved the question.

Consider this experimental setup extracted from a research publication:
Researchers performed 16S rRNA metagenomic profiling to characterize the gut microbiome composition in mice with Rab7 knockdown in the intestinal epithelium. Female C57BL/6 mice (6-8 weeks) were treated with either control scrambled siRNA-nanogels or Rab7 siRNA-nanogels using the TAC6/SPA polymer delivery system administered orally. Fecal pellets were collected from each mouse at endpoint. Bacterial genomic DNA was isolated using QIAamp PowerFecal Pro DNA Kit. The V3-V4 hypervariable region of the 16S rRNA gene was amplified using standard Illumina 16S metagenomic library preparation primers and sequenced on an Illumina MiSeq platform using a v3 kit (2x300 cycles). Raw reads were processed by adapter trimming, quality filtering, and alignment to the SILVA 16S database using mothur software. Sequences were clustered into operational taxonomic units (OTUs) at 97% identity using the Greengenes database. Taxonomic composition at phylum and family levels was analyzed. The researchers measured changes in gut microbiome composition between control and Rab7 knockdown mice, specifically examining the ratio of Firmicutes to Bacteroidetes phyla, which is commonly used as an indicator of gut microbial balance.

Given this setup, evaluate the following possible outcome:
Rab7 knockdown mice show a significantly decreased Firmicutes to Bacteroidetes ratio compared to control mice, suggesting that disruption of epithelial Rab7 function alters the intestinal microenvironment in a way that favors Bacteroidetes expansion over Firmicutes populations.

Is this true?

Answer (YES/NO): YES